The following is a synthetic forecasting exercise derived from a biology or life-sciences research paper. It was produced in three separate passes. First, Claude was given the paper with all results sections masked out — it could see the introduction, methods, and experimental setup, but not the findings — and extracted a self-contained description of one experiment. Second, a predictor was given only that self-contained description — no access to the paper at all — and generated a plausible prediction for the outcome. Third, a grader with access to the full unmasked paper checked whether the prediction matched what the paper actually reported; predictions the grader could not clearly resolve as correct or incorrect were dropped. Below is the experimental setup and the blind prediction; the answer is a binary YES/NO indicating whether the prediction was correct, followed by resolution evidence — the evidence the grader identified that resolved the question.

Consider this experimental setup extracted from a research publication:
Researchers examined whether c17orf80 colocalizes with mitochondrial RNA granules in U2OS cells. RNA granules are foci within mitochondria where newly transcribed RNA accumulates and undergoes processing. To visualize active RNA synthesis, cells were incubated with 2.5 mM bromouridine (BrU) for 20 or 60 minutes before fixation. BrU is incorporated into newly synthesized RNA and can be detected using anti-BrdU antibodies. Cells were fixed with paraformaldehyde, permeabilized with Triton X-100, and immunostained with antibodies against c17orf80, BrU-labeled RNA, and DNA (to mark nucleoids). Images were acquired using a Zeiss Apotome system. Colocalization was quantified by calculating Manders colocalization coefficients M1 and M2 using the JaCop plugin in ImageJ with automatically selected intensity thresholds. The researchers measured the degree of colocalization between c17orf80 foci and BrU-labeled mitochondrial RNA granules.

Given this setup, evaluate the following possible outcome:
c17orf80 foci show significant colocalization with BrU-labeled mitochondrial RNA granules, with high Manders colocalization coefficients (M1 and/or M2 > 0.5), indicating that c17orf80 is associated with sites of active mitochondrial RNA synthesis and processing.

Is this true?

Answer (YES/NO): NO